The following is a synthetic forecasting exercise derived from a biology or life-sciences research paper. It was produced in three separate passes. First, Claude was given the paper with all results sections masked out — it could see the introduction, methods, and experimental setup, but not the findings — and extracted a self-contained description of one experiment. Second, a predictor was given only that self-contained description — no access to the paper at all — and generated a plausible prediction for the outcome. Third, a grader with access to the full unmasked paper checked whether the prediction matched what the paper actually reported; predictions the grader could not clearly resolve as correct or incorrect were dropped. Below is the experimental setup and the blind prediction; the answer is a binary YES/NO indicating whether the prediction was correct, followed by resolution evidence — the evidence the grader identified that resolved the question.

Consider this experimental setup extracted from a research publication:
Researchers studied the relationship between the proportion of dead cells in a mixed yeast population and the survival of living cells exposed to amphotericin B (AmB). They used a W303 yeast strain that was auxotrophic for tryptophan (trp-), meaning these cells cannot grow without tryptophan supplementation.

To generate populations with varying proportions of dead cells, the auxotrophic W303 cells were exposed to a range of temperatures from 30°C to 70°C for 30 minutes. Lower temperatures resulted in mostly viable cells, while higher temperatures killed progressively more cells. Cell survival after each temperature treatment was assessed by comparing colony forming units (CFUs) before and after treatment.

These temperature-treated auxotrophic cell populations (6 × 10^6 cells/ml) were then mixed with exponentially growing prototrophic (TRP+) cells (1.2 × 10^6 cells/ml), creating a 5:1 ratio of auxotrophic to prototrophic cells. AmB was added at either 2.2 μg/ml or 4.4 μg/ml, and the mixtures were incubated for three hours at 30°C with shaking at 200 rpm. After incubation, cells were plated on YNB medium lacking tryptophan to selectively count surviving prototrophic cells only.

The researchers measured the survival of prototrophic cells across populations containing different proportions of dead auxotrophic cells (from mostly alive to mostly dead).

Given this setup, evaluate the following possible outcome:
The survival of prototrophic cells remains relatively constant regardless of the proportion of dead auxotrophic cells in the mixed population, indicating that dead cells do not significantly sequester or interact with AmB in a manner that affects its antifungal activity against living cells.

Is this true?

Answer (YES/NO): NO